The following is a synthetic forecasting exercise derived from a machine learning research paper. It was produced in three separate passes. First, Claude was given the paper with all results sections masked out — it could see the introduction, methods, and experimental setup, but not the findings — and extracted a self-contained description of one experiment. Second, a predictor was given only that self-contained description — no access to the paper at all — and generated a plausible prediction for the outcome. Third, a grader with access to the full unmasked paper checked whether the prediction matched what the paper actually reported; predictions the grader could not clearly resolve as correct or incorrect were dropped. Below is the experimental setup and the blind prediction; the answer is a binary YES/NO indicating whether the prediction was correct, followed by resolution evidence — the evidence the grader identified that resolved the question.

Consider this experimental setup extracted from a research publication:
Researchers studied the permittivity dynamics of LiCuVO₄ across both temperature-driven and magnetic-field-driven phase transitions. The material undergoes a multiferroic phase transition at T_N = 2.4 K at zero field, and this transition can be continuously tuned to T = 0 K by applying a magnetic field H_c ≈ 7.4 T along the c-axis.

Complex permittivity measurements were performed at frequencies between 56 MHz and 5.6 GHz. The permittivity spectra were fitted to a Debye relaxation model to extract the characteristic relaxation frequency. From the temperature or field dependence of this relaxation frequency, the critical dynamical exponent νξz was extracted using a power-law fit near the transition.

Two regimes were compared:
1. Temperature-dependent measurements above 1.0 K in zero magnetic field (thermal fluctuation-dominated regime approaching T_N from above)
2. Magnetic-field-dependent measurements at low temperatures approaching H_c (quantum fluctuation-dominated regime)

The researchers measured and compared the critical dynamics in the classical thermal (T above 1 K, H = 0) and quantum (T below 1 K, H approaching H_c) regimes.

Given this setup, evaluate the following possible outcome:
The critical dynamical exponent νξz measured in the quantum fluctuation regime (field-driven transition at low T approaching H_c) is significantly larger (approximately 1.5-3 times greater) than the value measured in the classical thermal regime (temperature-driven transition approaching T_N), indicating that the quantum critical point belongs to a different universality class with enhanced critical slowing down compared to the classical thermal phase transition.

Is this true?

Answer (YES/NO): NO